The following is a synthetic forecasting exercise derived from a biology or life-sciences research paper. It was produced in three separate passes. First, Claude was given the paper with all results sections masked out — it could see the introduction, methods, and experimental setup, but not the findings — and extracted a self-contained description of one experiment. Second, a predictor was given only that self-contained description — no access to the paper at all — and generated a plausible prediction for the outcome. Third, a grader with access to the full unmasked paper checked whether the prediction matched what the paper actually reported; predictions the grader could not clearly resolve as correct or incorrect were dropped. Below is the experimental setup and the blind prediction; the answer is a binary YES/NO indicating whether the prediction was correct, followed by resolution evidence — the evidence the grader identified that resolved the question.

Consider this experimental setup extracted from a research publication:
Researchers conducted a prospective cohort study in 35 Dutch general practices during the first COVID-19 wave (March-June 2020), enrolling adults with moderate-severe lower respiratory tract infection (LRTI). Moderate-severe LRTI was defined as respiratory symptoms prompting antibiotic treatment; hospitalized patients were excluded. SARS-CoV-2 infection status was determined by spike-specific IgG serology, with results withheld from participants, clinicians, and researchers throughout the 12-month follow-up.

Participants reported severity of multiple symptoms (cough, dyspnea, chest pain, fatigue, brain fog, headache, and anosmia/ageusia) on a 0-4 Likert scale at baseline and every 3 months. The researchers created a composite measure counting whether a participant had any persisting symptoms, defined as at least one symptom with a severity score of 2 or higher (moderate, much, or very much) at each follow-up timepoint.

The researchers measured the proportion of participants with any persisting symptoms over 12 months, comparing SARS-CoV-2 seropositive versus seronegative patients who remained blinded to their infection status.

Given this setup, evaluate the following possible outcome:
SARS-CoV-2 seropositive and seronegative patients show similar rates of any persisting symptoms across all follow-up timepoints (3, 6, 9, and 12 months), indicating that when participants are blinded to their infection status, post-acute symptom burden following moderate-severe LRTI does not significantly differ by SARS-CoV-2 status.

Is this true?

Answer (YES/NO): YES